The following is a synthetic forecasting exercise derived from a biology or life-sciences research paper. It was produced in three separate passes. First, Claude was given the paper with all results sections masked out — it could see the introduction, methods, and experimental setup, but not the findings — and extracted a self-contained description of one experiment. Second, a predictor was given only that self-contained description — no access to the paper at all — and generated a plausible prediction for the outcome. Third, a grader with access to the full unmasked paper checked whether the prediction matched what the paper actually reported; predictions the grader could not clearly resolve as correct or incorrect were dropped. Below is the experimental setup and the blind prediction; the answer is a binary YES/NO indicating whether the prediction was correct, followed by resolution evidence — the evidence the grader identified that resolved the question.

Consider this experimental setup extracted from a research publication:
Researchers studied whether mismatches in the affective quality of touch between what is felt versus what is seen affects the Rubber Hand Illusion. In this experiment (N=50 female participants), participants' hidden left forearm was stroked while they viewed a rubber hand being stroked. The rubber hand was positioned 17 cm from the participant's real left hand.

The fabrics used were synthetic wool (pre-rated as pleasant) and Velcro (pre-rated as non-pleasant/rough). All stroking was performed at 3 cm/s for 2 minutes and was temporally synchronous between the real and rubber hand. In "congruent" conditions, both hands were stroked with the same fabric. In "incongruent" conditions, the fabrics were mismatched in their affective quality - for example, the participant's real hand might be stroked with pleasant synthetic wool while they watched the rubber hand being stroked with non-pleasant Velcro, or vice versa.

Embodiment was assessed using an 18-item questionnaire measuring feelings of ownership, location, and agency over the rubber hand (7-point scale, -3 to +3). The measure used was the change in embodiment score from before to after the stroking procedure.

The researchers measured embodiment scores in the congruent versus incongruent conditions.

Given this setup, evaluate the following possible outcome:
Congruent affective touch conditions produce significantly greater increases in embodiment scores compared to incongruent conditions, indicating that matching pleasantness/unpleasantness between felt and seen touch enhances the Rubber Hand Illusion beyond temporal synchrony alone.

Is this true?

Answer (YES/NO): YES